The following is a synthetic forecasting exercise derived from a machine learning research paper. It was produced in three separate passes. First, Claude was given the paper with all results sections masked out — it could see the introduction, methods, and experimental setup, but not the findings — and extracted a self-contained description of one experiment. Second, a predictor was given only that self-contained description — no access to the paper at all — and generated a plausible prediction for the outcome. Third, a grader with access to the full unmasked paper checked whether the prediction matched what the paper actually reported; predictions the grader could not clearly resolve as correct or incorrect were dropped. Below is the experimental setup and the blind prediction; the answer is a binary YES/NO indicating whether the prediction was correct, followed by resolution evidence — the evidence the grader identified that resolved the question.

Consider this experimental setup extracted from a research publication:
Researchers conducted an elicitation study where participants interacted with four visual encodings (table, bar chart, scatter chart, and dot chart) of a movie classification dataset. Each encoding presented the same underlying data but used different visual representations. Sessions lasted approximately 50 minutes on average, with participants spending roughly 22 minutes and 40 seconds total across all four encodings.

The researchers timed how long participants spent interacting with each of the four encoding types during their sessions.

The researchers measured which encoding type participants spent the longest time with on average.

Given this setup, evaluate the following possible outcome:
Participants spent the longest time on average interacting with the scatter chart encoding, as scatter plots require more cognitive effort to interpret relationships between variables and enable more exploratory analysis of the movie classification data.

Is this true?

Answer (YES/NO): YES